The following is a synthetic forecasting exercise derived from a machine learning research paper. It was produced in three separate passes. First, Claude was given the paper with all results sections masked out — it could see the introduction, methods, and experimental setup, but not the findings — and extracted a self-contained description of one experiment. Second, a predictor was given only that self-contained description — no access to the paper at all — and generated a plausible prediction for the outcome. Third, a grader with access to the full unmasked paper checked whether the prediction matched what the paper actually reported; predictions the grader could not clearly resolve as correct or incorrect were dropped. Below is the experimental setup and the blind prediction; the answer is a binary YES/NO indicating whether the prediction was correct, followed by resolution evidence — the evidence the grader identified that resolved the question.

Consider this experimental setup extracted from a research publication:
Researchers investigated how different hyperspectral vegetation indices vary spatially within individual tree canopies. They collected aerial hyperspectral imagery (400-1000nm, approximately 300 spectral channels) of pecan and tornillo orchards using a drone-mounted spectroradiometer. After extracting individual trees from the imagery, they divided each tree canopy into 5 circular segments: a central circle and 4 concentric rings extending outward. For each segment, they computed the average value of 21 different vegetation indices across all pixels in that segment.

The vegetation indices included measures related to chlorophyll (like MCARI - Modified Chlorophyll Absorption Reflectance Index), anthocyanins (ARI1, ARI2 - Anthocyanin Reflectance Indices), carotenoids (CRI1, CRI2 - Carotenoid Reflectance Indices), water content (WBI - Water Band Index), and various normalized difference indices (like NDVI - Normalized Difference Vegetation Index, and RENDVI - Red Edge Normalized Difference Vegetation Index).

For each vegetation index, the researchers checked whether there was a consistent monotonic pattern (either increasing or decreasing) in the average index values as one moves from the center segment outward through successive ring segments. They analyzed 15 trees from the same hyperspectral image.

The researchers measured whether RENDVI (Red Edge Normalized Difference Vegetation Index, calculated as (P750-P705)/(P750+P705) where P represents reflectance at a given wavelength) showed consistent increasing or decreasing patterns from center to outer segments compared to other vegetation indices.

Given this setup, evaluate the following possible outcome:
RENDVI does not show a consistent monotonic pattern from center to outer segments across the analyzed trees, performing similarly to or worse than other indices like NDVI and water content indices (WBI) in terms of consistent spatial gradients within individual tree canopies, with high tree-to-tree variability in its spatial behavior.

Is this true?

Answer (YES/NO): YES